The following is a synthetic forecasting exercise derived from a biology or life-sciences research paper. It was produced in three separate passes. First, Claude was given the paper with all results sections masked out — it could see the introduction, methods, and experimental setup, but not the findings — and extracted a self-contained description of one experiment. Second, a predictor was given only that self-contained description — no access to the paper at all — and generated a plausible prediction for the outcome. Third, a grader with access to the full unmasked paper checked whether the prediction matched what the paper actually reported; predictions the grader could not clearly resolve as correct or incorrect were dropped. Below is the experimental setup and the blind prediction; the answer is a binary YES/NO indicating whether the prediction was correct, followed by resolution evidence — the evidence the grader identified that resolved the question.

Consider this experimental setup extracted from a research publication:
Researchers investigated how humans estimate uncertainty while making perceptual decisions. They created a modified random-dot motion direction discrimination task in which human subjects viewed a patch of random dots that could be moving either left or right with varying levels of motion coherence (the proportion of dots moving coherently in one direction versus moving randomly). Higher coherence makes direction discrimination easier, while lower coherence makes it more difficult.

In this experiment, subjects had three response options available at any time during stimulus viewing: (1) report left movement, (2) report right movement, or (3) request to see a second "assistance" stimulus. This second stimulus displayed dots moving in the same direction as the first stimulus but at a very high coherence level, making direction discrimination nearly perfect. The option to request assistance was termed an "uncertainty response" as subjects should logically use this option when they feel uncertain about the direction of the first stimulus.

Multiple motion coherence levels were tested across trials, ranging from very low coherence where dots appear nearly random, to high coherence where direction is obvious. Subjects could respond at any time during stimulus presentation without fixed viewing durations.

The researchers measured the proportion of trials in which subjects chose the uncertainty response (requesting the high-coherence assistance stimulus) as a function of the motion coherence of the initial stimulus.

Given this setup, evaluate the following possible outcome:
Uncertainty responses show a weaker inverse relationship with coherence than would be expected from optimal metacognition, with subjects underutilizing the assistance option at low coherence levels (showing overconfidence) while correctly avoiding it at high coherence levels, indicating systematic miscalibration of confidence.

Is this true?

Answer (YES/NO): NO